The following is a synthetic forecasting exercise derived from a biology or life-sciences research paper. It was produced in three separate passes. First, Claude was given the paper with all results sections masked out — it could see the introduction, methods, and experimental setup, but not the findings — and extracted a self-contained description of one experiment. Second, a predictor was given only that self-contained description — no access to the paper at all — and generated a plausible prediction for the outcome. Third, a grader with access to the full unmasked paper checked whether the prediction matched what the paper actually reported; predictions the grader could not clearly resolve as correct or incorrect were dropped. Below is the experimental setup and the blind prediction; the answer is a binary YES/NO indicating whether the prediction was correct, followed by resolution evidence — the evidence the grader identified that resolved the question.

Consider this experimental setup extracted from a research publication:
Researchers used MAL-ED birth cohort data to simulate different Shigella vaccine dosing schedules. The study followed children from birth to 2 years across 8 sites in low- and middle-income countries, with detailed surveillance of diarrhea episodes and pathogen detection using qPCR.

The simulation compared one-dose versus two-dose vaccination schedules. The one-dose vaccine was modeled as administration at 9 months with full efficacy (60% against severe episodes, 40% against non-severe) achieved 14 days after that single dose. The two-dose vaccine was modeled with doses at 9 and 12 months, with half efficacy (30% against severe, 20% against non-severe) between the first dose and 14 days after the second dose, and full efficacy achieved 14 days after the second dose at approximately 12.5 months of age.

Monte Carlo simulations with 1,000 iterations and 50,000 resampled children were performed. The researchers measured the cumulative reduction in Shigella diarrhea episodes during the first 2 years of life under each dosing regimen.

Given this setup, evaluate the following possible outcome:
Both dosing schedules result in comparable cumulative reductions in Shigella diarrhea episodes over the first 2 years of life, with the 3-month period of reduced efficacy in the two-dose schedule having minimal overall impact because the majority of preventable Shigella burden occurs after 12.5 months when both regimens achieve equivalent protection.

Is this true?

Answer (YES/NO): NO